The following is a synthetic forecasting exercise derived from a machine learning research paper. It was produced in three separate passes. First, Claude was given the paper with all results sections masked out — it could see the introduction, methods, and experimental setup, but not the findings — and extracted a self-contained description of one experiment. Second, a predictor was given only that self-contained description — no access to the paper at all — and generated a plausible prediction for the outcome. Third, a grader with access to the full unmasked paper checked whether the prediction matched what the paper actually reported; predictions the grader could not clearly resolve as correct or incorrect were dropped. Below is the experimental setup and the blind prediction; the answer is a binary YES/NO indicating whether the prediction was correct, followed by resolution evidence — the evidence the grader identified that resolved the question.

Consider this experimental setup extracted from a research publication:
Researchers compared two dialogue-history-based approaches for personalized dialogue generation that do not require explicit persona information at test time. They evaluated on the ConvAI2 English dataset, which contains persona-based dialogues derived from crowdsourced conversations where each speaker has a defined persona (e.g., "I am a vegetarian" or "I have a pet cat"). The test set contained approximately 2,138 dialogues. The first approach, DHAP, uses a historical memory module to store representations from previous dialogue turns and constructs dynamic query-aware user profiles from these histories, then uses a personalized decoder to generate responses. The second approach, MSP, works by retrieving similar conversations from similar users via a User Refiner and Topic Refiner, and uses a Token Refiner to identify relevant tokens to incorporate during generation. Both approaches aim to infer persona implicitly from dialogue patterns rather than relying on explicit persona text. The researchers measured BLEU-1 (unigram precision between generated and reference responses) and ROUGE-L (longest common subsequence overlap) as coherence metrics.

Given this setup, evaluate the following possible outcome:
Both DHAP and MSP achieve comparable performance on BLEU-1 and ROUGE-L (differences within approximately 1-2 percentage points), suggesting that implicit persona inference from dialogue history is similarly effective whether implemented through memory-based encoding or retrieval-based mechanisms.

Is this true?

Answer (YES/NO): NO